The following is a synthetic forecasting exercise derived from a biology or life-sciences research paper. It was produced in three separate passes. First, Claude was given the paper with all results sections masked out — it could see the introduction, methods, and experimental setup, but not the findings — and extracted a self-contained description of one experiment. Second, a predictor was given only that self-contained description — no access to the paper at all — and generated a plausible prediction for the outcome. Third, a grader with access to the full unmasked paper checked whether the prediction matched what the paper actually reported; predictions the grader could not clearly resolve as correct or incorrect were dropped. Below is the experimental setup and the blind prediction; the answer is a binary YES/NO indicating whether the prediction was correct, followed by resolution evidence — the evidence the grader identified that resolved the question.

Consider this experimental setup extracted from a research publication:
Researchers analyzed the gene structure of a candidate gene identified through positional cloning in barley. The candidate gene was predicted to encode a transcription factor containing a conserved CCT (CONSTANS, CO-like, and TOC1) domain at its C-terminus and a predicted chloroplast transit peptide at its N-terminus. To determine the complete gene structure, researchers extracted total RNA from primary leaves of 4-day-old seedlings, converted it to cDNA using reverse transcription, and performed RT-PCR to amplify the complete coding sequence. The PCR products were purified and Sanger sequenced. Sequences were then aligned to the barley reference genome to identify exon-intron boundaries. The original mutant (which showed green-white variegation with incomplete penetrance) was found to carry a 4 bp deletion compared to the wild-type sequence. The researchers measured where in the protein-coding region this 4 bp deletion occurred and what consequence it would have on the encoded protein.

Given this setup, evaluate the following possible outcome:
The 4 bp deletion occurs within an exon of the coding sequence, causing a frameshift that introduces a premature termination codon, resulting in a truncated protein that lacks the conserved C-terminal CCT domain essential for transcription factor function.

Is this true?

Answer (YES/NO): YES